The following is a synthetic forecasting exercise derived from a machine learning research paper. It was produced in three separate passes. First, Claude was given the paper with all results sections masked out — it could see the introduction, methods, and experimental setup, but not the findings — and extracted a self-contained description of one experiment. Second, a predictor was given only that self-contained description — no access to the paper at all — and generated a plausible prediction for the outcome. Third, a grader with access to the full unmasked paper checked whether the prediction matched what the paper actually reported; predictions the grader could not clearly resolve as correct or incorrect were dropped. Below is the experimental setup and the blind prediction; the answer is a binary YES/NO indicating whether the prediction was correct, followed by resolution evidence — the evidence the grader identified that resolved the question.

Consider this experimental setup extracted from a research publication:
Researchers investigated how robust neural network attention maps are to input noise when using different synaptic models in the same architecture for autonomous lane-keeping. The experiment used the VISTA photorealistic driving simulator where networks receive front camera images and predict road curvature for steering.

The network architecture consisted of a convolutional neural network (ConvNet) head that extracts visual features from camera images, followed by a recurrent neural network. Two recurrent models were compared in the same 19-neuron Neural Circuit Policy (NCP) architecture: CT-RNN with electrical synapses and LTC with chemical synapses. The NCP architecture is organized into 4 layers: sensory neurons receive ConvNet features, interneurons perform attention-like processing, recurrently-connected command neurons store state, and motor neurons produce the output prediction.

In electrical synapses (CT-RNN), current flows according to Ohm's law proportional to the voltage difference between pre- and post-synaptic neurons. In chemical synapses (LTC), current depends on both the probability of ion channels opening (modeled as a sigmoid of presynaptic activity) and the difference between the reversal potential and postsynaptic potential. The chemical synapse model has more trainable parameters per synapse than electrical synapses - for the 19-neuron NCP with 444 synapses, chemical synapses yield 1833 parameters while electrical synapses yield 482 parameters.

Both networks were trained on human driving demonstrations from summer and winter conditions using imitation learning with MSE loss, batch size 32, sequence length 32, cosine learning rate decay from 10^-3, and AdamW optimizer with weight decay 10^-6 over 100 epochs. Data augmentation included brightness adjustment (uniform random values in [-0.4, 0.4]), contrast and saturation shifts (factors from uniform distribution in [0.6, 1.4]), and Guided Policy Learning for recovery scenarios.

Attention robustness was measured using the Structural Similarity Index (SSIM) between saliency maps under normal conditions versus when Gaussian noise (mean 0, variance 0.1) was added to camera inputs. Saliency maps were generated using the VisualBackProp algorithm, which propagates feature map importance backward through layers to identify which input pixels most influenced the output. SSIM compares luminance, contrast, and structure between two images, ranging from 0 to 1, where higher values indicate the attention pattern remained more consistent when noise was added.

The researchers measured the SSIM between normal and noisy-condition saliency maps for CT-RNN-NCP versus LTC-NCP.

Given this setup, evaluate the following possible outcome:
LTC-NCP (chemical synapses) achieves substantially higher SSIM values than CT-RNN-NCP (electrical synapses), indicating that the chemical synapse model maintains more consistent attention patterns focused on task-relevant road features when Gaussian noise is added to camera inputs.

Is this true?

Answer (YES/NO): YES